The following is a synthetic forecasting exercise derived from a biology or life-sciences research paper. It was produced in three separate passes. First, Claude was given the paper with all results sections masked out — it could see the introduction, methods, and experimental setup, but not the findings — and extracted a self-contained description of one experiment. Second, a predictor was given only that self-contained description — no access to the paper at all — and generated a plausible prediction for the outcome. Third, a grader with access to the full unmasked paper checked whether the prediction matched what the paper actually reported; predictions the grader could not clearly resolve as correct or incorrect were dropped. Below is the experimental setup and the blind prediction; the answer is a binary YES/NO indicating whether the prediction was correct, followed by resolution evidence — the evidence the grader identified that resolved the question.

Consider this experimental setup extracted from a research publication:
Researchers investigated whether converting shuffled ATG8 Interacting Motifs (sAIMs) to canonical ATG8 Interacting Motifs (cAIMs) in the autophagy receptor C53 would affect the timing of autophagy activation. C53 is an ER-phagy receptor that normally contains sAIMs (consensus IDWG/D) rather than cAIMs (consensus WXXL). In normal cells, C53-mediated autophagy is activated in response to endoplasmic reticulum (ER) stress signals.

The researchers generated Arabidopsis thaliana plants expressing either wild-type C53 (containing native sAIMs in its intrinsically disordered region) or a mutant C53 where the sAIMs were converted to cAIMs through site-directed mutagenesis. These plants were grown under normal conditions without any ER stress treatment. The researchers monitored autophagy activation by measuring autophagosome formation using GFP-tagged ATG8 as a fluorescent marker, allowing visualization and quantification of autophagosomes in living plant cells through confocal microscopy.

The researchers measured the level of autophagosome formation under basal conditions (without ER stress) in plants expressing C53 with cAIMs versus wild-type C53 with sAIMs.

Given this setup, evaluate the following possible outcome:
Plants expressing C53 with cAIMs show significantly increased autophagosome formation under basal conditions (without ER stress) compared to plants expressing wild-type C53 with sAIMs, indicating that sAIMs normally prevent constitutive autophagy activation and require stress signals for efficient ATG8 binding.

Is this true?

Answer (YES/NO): YES